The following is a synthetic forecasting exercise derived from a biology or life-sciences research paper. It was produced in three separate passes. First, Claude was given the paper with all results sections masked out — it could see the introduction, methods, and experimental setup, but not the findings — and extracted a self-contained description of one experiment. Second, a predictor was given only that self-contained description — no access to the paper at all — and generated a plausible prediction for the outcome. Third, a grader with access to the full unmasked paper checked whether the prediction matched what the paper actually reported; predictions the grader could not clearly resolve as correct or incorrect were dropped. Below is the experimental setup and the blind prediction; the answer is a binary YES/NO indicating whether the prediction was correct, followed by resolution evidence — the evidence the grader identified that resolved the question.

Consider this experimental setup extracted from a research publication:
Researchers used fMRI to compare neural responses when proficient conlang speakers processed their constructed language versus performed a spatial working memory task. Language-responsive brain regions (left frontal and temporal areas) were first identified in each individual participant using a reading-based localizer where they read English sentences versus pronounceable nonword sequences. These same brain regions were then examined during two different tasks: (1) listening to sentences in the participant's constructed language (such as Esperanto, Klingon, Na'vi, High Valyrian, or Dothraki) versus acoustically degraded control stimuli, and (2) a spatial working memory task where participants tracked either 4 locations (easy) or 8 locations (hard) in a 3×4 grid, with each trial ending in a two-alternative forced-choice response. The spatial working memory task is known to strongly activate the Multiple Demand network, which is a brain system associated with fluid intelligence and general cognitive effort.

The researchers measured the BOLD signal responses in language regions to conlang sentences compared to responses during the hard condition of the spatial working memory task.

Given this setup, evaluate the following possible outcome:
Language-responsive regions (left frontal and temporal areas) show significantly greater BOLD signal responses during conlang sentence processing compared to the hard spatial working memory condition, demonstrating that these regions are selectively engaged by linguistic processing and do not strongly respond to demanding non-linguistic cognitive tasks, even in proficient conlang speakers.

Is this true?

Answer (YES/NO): YES